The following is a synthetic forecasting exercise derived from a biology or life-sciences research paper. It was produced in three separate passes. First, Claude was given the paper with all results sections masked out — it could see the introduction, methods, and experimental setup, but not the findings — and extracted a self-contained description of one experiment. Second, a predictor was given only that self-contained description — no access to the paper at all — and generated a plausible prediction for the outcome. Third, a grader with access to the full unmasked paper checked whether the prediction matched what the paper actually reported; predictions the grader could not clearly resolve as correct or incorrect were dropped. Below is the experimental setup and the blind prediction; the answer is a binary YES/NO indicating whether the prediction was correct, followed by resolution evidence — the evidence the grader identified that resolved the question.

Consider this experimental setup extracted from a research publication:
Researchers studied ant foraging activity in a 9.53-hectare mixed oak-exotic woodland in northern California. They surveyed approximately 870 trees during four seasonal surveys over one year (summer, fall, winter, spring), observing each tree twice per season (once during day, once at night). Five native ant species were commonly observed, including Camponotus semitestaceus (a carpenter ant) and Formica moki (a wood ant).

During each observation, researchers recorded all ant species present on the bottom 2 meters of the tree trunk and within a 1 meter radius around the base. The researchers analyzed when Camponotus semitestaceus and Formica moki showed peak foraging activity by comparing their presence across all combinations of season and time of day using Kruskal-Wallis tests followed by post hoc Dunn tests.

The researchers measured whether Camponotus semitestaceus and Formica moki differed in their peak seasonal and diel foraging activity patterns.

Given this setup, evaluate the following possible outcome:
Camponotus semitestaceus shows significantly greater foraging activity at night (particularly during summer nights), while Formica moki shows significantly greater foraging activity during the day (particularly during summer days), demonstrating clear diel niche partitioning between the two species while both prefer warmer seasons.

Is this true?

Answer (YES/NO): YES